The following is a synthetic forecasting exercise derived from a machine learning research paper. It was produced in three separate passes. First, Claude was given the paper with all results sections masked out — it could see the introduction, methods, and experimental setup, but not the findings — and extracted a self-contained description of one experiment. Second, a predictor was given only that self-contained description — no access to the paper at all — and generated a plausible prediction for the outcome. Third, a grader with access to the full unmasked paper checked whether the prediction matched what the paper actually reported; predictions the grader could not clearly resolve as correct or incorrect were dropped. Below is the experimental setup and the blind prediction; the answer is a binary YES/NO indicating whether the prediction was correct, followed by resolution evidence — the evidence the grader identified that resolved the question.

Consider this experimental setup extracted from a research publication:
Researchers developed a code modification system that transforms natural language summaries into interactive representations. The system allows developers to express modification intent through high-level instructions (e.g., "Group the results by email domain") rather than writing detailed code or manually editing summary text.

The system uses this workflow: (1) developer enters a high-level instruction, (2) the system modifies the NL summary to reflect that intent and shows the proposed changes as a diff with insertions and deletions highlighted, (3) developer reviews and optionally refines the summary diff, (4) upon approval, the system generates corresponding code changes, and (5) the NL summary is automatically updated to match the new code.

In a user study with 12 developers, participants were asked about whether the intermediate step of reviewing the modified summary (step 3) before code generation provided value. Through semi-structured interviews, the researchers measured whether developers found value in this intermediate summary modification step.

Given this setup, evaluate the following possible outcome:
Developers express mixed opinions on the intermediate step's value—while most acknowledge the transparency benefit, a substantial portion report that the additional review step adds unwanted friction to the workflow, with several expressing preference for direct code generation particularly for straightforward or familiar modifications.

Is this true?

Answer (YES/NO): NO